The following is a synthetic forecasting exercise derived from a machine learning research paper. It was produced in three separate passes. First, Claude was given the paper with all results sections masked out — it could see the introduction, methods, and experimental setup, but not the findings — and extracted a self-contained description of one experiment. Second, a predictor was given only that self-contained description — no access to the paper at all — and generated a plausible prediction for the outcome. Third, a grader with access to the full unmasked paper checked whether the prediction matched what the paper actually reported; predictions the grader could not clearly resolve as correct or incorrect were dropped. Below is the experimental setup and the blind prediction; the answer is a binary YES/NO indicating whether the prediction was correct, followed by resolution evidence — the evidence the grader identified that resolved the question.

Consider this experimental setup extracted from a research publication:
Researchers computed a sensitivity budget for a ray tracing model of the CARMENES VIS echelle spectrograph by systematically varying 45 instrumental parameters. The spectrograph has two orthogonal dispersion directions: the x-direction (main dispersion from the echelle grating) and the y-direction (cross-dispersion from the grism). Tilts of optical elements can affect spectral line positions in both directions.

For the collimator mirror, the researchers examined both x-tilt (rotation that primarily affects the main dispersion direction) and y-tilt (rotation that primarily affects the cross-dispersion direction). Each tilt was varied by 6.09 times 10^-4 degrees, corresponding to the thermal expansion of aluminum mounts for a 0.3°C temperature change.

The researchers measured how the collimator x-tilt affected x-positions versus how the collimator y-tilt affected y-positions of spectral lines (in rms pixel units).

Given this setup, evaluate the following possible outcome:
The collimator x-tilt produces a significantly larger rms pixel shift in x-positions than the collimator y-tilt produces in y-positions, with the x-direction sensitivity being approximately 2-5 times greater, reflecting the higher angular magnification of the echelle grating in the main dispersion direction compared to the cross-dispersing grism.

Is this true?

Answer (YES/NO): NO